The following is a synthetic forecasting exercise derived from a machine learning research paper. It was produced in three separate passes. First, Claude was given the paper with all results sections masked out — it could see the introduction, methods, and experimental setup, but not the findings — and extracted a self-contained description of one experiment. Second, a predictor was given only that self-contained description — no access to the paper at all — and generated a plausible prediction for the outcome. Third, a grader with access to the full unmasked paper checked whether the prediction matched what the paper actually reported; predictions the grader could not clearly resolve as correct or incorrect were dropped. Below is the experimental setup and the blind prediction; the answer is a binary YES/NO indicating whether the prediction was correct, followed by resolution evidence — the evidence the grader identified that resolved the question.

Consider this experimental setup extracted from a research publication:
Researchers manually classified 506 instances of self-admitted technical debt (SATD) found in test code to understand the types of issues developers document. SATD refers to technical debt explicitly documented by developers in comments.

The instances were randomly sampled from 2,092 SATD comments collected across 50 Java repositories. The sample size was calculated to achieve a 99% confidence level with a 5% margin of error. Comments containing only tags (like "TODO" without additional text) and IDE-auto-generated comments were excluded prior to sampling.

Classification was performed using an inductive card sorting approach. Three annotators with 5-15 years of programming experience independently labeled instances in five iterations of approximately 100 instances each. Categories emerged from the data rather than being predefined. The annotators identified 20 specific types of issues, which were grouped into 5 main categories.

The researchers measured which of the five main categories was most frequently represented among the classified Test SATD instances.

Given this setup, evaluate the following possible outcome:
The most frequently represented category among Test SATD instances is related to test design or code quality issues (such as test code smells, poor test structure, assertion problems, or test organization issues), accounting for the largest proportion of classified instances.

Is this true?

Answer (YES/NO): YES